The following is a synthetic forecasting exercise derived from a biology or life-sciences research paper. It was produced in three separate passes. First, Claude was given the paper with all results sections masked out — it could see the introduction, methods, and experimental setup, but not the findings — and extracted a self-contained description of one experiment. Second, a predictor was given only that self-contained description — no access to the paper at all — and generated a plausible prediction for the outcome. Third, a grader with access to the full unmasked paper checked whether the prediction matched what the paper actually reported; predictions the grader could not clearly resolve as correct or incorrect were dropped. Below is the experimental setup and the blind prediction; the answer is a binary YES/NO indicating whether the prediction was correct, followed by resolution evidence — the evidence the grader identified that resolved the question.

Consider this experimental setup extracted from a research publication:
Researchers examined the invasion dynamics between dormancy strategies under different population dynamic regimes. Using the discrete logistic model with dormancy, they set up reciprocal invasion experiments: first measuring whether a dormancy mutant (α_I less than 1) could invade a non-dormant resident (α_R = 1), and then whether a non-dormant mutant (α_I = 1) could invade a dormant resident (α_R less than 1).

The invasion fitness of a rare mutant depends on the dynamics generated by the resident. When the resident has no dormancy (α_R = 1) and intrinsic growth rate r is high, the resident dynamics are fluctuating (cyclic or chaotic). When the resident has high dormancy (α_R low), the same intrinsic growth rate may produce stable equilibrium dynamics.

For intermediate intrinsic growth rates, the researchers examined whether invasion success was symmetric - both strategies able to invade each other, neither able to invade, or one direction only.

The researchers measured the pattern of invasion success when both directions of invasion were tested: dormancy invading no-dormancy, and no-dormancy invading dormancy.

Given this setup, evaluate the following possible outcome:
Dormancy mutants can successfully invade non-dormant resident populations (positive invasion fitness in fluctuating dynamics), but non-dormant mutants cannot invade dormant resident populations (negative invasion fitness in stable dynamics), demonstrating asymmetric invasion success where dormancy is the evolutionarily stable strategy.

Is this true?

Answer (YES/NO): NO